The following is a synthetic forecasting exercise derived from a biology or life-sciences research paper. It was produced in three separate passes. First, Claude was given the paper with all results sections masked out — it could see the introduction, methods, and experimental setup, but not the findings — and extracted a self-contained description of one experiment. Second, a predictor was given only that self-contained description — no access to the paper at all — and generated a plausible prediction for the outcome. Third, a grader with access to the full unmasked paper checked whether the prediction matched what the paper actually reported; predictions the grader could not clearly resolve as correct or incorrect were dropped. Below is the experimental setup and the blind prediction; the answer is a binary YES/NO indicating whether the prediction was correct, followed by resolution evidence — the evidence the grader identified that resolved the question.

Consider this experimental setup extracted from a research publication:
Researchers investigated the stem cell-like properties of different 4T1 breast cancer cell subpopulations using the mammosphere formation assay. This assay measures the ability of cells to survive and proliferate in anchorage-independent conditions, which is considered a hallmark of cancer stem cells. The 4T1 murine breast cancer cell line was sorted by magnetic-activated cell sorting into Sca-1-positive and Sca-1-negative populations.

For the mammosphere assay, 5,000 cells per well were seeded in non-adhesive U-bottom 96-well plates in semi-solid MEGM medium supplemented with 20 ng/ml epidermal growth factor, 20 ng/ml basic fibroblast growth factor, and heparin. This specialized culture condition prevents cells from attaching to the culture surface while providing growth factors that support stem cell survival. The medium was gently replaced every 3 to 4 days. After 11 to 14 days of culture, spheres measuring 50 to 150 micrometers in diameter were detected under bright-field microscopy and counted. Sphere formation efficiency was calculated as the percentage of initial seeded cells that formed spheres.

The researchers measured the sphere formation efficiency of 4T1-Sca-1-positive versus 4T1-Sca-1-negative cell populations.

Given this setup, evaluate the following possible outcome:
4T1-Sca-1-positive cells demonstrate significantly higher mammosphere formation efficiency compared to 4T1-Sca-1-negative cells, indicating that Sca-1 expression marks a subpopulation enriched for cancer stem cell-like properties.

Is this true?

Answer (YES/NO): YES